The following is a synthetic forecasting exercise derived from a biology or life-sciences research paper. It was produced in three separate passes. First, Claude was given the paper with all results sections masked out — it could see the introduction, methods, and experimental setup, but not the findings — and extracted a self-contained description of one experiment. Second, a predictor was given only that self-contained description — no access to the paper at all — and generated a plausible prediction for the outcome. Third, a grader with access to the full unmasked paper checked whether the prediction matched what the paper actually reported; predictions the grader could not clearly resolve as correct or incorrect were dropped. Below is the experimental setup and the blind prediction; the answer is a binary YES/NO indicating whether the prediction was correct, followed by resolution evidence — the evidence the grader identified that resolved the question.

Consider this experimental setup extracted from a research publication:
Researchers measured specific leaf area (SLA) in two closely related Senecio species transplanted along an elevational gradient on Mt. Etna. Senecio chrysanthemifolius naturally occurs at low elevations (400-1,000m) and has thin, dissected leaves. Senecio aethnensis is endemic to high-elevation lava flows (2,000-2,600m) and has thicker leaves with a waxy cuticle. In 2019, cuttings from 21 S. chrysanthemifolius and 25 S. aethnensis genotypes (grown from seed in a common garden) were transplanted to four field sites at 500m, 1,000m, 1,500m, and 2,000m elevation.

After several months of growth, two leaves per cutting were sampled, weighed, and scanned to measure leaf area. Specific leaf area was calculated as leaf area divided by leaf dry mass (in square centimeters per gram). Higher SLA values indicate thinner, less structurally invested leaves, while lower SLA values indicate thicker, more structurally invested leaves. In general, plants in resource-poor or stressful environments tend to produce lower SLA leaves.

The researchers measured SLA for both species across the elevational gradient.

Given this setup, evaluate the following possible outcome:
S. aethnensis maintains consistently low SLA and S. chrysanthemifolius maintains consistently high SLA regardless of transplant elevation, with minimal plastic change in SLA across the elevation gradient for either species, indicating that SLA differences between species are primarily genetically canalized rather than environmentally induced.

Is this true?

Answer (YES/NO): NO